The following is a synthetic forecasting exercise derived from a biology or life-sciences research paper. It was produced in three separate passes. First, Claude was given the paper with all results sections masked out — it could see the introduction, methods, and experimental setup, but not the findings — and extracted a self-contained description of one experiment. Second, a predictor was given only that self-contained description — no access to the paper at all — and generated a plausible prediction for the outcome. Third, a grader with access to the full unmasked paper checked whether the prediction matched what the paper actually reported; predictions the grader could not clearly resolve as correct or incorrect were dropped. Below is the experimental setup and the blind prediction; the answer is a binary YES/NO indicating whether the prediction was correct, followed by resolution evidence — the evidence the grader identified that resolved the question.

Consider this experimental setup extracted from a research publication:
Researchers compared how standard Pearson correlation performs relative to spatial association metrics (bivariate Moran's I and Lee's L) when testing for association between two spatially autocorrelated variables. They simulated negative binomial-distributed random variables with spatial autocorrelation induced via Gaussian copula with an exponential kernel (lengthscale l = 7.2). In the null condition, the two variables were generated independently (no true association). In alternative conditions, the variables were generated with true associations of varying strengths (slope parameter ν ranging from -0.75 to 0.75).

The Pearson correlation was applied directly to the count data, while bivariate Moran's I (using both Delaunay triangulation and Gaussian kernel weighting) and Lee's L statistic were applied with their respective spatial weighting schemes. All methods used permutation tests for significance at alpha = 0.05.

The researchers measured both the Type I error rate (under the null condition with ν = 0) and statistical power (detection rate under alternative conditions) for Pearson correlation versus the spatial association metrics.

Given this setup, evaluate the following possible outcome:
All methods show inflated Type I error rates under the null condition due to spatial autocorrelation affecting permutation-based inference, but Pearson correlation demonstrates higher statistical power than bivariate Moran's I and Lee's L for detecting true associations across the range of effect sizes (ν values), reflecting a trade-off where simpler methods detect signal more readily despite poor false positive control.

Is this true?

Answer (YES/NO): NO